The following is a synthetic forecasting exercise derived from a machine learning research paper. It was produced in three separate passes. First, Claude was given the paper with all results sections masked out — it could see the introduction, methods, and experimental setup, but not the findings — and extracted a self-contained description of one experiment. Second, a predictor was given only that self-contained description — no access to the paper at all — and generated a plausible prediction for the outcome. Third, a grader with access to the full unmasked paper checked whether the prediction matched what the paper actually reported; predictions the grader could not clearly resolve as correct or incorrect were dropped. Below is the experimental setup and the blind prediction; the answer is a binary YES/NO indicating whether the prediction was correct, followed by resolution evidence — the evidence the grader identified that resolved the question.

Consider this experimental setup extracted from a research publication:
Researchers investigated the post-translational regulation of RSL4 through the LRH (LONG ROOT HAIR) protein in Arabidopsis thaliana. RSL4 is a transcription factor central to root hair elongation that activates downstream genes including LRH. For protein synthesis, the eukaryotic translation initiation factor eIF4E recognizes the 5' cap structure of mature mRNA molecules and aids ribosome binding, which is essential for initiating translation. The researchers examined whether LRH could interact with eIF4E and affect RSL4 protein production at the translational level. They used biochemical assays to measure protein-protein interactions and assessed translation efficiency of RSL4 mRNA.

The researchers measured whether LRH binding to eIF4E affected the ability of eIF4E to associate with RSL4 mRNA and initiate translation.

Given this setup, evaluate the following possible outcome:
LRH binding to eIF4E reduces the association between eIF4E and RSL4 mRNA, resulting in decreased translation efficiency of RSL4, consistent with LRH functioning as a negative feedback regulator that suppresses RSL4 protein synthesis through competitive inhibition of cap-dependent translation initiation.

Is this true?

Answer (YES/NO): YES